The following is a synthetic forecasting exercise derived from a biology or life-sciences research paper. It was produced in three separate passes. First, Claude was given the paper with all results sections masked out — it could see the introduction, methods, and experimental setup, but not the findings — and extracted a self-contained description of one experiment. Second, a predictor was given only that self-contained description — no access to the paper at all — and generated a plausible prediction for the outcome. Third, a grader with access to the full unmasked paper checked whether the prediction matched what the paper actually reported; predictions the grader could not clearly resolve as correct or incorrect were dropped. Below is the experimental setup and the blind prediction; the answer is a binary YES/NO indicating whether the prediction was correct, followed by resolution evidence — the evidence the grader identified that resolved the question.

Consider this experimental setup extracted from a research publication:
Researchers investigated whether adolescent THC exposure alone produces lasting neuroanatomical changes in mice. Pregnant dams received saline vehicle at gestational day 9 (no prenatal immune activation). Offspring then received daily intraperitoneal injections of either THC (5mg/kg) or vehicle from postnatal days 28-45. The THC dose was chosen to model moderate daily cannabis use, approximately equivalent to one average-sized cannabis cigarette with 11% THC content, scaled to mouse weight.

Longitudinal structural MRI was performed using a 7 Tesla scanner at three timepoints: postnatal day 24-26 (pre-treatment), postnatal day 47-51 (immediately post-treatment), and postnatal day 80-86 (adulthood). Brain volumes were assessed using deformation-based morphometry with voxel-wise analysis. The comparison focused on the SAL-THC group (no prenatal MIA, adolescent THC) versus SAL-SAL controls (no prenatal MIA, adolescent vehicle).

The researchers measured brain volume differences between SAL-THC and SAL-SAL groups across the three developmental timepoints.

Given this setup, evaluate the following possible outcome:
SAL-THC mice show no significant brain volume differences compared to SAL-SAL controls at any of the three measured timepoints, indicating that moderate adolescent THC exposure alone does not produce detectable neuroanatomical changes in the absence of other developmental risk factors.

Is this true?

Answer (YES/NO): NO